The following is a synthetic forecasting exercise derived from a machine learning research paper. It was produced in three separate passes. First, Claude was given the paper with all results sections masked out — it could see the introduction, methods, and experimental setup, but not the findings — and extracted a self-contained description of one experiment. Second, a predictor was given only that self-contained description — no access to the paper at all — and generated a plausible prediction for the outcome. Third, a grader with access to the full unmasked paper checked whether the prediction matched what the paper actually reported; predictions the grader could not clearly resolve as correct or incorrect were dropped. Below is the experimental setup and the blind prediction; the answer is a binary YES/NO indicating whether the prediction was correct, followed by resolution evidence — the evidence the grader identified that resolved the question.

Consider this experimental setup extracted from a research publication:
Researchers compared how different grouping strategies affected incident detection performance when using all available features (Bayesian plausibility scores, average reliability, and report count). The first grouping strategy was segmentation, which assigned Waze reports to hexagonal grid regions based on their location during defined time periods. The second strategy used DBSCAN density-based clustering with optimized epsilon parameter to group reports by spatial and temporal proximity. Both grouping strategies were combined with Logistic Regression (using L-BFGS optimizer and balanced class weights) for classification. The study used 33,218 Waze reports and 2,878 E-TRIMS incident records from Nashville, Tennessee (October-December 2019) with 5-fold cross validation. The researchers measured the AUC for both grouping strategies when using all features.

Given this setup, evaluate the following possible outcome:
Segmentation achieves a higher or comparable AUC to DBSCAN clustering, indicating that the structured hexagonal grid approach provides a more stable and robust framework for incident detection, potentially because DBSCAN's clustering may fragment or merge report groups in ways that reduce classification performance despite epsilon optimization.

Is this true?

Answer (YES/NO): NO